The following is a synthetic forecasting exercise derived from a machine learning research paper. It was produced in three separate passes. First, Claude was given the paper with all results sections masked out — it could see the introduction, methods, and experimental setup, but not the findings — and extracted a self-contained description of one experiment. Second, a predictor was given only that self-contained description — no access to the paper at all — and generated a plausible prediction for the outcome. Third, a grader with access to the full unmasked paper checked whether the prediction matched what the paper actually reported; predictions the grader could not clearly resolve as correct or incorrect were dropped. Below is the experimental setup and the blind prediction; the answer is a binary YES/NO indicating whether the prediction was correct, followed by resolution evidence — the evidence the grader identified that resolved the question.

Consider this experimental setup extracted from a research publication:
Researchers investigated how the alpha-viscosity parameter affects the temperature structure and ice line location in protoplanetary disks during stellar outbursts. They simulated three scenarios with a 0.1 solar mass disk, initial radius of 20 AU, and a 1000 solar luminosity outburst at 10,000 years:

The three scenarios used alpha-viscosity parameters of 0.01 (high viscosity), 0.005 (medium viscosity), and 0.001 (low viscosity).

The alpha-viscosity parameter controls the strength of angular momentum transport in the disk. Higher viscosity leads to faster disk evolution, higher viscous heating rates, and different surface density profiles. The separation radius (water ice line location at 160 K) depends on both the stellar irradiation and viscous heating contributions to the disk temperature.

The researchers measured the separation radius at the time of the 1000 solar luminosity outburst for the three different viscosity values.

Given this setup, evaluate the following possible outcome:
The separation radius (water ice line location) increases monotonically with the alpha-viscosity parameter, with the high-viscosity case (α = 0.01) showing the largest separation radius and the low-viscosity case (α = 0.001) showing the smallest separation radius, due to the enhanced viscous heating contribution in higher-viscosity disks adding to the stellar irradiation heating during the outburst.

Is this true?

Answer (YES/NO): NO